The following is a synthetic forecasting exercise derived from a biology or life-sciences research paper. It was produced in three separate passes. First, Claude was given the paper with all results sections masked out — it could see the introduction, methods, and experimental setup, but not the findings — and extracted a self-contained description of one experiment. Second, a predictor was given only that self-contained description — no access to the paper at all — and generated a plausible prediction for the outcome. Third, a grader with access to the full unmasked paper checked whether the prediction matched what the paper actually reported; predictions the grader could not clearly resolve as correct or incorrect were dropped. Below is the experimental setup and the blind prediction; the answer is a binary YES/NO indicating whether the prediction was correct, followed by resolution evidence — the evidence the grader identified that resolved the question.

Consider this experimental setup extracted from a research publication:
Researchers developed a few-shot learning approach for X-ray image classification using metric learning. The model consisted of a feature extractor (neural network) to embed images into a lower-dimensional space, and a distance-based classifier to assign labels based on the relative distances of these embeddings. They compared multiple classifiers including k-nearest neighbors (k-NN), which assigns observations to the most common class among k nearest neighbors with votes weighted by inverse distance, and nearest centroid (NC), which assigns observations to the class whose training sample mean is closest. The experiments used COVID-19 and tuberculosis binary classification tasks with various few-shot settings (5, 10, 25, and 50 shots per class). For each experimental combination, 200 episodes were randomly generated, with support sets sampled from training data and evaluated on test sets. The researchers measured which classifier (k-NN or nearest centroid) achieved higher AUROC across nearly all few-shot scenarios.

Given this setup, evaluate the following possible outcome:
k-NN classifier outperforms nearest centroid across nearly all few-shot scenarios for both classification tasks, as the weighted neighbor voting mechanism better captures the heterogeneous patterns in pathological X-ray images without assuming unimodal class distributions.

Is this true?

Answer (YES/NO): NO